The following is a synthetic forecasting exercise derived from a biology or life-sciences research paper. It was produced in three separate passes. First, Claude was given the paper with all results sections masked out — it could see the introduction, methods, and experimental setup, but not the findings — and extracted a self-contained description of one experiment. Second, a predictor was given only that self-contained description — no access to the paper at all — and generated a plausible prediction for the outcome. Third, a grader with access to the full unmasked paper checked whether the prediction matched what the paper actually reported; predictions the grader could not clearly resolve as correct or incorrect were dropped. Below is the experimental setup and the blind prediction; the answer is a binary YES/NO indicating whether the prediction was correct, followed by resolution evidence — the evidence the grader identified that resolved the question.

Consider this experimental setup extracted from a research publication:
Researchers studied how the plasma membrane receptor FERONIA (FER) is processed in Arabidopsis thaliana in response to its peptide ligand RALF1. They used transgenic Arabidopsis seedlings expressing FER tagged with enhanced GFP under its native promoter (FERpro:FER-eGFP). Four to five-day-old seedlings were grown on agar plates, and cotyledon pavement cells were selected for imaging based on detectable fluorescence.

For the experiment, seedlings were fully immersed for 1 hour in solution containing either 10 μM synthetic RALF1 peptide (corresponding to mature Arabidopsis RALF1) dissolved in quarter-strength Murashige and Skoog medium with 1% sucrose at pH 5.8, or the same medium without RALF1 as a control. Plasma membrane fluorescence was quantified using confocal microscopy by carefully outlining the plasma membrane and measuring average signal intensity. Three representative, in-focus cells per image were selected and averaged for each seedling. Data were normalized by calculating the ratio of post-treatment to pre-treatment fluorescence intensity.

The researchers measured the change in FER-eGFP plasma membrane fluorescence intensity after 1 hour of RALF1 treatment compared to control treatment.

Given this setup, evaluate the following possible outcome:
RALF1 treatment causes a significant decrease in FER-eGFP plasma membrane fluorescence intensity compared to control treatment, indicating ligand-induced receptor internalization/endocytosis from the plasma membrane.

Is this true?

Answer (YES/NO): YES